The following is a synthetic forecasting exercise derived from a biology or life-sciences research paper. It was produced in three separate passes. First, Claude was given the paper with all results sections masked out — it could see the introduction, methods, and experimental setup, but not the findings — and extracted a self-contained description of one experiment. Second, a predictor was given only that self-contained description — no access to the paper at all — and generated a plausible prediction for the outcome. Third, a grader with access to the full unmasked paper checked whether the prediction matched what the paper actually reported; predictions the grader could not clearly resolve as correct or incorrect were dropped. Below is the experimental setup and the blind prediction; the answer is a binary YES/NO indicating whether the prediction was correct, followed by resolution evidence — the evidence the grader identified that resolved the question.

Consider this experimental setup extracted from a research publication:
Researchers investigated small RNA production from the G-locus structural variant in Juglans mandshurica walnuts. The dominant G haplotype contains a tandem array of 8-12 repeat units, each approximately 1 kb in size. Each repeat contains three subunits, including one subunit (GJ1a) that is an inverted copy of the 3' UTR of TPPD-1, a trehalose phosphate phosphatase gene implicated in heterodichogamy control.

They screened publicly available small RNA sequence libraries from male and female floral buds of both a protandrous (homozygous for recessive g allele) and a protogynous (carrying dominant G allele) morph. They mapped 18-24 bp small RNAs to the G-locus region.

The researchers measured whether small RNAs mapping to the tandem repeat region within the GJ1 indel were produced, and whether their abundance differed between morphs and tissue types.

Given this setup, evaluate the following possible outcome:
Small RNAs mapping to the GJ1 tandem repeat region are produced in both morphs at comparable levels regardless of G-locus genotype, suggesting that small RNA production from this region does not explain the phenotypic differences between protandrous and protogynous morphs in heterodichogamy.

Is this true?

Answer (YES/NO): NO